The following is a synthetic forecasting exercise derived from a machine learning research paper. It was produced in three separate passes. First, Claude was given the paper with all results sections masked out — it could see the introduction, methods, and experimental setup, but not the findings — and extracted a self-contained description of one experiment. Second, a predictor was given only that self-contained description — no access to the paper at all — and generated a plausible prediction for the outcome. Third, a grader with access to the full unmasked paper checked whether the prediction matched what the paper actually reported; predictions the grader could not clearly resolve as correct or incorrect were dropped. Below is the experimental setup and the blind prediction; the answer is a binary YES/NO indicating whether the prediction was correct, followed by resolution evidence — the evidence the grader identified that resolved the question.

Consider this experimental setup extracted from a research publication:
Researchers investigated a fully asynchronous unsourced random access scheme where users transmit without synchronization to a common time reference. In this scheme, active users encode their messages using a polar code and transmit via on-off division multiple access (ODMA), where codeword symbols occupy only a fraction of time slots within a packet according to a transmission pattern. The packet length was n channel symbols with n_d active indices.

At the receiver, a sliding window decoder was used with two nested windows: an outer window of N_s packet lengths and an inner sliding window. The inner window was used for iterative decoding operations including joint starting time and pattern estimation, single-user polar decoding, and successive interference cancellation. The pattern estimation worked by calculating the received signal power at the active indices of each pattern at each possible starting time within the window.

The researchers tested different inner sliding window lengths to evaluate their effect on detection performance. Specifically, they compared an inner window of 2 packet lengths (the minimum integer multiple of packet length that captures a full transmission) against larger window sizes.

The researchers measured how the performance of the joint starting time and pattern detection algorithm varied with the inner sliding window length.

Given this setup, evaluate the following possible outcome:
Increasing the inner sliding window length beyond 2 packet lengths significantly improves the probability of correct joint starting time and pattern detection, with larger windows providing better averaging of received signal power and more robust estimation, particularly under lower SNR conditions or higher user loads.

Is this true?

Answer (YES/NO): NO